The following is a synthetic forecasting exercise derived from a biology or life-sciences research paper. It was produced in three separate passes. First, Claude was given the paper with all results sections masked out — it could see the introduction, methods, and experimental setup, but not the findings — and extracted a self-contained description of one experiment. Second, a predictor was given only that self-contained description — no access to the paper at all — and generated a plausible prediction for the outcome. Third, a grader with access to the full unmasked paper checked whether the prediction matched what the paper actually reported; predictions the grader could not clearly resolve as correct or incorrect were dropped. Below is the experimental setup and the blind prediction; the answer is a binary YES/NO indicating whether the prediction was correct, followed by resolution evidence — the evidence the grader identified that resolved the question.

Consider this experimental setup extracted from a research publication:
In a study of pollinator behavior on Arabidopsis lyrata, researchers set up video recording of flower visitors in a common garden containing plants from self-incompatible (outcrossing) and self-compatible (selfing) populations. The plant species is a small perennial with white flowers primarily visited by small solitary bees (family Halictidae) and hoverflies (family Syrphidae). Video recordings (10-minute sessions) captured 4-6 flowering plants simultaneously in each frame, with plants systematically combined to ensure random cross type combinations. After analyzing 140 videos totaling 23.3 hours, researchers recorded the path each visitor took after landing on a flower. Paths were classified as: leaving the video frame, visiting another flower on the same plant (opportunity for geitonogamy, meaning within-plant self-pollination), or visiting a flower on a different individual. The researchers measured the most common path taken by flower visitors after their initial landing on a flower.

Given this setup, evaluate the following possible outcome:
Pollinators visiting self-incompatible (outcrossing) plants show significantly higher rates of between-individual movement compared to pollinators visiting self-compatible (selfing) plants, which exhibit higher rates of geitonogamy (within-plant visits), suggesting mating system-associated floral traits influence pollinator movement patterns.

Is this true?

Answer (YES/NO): NO